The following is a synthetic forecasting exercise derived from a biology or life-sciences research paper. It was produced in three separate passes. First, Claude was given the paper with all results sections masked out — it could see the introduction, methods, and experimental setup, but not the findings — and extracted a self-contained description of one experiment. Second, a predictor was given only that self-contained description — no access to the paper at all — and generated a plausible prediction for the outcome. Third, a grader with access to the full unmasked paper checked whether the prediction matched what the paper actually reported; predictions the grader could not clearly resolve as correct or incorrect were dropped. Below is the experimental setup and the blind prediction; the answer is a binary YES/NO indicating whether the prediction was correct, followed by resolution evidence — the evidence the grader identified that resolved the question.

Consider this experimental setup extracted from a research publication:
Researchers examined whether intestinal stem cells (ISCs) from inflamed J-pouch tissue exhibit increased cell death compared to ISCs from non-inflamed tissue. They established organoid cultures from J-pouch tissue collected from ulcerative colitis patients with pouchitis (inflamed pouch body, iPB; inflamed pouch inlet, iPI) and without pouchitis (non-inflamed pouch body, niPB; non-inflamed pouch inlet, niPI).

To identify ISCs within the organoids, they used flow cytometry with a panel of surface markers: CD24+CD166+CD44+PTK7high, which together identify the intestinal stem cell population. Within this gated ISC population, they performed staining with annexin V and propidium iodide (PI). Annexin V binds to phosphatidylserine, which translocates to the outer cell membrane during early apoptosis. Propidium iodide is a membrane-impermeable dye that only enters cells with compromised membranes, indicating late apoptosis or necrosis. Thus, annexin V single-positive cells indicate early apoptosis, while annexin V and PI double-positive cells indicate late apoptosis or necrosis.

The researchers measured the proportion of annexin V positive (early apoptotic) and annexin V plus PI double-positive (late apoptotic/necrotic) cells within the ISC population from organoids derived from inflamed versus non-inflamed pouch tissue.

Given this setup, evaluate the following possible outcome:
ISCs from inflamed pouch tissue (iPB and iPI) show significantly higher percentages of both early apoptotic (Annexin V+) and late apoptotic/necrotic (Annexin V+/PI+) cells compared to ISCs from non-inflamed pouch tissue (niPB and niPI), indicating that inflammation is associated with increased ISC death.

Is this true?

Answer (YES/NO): YES